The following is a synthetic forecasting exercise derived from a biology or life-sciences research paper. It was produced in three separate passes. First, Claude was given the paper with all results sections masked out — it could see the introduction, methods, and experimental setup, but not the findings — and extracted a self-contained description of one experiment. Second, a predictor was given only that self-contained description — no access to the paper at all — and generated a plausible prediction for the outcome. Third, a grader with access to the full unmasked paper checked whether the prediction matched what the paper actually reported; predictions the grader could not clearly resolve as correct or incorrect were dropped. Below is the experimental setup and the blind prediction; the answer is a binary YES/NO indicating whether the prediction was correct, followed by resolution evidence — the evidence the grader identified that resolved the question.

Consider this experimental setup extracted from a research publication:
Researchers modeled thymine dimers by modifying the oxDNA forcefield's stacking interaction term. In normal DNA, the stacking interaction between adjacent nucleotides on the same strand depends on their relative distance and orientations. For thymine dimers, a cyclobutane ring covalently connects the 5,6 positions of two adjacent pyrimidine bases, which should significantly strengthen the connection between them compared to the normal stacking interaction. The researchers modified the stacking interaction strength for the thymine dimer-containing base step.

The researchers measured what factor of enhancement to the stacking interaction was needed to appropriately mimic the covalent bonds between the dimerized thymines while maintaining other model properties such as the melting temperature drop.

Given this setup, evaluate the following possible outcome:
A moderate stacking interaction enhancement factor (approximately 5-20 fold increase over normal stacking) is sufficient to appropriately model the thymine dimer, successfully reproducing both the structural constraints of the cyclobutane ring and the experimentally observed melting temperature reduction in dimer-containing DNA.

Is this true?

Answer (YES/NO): YES